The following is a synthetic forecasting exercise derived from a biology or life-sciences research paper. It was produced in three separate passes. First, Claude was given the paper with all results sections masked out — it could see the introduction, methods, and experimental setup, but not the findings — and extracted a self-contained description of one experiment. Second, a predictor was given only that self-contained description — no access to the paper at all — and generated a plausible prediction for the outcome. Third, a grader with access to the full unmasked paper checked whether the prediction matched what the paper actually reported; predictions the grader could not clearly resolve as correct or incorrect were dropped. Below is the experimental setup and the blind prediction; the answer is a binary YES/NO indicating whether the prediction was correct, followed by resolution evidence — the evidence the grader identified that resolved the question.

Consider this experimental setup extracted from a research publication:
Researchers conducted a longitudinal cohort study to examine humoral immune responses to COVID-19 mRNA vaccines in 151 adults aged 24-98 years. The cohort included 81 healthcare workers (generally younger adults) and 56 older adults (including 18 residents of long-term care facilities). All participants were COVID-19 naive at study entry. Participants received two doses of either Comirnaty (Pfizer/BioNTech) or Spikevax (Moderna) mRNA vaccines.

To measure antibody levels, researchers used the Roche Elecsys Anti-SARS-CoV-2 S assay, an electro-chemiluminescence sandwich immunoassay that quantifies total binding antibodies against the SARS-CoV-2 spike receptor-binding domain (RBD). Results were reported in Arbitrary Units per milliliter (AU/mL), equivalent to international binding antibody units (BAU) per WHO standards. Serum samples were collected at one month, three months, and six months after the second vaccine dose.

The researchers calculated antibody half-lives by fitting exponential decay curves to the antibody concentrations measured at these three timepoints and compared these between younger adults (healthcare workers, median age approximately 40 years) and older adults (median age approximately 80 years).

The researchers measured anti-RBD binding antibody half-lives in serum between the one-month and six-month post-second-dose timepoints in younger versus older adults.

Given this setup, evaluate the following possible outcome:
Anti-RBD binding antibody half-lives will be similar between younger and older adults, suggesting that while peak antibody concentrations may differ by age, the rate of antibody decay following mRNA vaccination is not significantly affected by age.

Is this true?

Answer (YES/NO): NO